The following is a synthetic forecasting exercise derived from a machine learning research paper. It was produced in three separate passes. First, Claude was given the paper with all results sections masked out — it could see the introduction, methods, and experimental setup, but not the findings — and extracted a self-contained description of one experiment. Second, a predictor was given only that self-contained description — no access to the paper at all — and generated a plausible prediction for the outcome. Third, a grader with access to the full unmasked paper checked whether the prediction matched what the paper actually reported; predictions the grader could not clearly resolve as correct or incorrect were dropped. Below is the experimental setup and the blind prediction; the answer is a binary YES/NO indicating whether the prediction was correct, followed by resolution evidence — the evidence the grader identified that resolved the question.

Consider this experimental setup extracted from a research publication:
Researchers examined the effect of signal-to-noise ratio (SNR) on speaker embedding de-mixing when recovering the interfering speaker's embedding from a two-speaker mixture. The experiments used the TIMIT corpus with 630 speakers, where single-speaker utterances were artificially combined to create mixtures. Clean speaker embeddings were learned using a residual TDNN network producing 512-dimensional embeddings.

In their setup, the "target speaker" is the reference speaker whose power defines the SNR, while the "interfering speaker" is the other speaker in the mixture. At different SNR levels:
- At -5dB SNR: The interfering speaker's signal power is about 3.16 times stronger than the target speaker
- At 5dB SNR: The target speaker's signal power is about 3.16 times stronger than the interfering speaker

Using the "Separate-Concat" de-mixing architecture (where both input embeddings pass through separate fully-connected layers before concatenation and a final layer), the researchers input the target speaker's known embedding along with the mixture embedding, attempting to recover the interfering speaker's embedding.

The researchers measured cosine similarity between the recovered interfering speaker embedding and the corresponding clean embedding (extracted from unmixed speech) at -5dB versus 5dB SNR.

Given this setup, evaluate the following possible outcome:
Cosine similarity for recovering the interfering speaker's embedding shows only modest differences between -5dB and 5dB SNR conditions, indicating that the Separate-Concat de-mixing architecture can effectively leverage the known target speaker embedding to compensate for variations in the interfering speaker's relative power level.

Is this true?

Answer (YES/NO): NO